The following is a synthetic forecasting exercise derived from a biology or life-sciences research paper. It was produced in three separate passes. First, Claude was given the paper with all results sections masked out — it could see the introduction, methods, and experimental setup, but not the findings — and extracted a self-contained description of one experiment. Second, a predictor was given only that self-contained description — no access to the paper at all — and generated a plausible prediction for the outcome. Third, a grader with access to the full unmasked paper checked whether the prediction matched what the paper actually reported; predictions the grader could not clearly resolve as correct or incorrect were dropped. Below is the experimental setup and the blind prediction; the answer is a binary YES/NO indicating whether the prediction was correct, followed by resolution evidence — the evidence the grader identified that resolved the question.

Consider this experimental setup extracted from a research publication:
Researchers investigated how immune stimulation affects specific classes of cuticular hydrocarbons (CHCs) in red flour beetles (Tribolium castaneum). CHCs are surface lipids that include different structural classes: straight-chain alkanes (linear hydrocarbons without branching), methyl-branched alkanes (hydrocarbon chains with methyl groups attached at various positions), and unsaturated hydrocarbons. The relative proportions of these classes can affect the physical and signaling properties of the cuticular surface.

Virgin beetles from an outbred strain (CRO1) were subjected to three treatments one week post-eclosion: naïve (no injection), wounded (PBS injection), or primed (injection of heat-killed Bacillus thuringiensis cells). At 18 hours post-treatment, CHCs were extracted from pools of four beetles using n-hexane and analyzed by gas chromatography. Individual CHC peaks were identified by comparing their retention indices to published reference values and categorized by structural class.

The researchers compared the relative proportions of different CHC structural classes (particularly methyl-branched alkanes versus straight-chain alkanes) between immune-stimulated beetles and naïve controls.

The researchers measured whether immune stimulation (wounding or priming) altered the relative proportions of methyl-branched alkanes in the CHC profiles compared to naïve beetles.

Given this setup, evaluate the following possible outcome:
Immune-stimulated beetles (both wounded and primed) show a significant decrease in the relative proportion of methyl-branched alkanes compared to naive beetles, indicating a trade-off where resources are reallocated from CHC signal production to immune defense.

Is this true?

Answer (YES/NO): NO